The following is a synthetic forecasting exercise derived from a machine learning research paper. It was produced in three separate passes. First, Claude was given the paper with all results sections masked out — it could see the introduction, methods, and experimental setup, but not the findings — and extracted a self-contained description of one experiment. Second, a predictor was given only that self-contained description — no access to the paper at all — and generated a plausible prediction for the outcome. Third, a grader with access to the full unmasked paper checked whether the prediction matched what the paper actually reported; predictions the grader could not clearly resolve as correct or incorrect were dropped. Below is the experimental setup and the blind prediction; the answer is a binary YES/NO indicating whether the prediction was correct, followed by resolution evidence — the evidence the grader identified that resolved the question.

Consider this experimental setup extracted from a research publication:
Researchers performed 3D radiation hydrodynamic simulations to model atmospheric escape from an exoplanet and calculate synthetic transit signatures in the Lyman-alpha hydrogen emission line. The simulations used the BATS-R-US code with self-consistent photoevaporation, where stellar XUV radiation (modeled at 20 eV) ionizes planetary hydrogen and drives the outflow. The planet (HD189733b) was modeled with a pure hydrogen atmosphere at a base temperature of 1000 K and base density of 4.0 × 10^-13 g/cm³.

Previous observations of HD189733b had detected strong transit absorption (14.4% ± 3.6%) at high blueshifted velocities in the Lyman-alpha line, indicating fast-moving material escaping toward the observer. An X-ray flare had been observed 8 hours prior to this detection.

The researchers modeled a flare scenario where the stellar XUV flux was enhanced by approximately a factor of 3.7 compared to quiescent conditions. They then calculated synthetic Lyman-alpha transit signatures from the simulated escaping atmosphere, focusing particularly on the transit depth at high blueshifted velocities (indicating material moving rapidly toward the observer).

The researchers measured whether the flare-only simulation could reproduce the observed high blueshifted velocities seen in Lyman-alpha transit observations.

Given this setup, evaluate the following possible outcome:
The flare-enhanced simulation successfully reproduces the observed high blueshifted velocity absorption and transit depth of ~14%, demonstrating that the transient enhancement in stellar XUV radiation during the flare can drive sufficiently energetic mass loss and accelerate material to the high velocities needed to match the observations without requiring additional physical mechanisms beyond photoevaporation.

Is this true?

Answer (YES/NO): NO